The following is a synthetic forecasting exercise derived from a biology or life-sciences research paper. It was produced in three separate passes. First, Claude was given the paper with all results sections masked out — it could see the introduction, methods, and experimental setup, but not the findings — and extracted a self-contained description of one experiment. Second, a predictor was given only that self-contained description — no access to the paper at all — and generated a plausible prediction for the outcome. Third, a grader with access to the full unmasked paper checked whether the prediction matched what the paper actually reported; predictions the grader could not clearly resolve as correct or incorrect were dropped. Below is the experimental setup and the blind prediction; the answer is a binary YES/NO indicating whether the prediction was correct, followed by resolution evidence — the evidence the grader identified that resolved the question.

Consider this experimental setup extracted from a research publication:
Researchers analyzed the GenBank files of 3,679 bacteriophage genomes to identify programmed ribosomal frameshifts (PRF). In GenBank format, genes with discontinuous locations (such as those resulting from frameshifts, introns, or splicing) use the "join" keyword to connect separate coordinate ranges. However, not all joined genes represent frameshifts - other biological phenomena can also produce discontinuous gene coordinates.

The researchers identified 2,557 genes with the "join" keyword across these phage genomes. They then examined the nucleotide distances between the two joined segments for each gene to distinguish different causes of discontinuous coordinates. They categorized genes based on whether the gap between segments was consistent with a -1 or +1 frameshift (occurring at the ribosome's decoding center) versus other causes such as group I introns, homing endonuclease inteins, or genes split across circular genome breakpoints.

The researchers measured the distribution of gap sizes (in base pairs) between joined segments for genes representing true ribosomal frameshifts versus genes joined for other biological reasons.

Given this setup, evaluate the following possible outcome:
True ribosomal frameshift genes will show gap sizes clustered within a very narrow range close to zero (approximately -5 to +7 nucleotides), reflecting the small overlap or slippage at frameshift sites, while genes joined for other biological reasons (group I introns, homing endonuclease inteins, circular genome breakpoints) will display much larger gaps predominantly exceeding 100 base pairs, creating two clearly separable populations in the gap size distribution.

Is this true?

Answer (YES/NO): NO